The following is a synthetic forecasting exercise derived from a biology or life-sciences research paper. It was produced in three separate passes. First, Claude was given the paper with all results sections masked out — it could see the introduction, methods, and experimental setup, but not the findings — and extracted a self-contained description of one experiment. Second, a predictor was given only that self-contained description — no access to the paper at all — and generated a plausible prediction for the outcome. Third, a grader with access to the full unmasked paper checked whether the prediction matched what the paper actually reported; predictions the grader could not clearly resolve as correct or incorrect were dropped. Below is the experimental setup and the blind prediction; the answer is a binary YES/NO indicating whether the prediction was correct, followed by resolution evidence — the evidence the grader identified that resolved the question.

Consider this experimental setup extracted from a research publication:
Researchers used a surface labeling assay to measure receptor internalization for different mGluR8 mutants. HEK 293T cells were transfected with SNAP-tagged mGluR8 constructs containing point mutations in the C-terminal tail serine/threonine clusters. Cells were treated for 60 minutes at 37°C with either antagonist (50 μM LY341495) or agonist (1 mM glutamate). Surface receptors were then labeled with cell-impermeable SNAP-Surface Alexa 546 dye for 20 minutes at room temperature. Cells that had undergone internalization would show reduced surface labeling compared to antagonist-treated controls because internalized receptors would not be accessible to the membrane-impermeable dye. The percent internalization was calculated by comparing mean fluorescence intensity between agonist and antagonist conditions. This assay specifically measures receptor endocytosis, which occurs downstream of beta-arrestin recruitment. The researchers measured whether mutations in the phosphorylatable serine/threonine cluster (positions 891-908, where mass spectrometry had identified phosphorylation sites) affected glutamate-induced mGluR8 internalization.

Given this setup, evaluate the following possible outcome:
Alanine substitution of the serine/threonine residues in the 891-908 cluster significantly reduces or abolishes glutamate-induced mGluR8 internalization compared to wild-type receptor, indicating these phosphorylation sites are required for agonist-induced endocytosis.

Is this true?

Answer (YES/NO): YES